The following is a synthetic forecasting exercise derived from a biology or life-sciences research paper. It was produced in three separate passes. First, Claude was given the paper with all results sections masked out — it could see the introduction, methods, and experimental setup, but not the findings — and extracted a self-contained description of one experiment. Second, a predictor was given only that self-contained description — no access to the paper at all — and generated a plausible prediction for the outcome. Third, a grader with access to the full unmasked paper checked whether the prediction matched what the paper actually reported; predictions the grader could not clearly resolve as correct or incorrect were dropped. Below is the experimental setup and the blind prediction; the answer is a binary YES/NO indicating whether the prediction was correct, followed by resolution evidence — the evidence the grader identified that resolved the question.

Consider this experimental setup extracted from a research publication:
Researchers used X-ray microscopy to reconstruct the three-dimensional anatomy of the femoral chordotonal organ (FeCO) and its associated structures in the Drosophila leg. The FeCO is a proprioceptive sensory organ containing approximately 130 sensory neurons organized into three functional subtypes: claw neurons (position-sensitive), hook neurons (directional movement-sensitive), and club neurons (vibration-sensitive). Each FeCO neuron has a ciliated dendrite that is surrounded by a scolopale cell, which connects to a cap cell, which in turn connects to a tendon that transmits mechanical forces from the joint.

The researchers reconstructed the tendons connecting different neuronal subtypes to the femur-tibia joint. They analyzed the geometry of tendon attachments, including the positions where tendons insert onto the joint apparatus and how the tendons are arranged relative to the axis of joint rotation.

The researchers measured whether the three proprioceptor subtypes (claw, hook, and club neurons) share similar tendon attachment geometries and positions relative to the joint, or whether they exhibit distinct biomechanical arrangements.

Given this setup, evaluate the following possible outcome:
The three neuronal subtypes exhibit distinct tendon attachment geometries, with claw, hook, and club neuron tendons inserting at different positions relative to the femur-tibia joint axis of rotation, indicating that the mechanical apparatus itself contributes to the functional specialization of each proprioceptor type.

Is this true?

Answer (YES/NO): YES